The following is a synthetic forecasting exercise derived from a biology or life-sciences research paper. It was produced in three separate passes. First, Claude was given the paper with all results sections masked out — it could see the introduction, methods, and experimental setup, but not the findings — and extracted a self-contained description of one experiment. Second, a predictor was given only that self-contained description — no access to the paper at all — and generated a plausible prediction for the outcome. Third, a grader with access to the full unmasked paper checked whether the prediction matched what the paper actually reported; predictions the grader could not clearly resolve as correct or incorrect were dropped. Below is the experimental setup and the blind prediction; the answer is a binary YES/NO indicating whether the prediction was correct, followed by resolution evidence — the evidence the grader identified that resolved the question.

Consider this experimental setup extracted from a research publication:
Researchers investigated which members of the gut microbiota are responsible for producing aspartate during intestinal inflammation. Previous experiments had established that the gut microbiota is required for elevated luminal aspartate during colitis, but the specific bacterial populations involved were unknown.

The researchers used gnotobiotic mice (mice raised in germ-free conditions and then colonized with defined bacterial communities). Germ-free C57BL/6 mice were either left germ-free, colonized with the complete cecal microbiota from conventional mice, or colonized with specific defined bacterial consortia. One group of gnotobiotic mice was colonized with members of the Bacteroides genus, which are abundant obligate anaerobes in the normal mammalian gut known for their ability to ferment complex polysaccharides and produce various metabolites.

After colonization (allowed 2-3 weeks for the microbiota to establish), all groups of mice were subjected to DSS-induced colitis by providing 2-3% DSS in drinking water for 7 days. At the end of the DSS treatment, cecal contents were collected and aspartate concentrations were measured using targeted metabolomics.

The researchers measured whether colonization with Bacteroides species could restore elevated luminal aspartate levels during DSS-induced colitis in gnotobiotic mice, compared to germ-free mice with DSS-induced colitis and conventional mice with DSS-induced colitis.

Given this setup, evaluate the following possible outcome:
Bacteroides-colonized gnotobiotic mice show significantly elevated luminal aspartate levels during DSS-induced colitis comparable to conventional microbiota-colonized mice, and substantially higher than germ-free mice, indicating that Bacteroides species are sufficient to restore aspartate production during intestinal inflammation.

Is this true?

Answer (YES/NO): YES